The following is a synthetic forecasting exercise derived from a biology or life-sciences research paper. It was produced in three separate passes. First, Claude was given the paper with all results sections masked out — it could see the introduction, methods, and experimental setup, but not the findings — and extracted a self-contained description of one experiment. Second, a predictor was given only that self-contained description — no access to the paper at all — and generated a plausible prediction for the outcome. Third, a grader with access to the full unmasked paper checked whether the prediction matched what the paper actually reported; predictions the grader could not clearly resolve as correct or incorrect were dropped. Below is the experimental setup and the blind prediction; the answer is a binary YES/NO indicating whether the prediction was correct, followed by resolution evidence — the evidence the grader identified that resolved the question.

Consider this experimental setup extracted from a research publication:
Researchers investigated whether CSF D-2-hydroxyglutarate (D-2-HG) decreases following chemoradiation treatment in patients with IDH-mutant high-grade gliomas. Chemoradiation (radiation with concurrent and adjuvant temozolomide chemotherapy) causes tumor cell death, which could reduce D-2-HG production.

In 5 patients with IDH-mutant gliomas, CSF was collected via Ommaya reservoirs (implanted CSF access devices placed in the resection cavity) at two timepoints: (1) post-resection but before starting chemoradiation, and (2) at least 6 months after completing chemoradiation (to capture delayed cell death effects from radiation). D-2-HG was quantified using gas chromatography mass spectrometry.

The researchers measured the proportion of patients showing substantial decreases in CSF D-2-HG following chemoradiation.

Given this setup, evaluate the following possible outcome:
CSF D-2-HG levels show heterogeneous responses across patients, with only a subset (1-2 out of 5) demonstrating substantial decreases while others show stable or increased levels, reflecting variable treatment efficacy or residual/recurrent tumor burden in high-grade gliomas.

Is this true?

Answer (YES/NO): YES